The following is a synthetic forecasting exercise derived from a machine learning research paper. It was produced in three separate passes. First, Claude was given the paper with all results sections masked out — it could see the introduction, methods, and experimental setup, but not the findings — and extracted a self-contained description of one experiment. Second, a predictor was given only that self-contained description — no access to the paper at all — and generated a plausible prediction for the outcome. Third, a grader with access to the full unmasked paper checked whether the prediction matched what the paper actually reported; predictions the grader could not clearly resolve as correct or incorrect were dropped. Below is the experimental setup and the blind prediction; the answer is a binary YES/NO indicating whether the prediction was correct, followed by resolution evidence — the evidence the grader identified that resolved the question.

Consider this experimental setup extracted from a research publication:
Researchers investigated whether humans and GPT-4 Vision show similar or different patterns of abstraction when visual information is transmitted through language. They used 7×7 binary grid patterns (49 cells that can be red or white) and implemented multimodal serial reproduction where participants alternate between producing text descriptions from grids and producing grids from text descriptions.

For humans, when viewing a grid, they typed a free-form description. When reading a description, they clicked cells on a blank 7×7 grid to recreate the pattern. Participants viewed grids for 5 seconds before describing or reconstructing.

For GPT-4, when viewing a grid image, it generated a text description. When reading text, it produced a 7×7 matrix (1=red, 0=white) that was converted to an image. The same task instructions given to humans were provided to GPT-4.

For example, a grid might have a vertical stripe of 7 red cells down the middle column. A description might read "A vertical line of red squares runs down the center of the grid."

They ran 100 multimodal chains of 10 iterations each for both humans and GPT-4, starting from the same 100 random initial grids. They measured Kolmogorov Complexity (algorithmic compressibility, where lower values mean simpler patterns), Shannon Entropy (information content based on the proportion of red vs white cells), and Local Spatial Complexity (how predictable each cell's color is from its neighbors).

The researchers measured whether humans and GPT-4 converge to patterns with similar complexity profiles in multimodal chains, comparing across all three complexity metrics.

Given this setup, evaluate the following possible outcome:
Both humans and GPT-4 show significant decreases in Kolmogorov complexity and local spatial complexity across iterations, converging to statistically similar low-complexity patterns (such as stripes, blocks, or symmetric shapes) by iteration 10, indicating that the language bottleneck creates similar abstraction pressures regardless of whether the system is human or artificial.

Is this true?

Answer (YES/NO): NO